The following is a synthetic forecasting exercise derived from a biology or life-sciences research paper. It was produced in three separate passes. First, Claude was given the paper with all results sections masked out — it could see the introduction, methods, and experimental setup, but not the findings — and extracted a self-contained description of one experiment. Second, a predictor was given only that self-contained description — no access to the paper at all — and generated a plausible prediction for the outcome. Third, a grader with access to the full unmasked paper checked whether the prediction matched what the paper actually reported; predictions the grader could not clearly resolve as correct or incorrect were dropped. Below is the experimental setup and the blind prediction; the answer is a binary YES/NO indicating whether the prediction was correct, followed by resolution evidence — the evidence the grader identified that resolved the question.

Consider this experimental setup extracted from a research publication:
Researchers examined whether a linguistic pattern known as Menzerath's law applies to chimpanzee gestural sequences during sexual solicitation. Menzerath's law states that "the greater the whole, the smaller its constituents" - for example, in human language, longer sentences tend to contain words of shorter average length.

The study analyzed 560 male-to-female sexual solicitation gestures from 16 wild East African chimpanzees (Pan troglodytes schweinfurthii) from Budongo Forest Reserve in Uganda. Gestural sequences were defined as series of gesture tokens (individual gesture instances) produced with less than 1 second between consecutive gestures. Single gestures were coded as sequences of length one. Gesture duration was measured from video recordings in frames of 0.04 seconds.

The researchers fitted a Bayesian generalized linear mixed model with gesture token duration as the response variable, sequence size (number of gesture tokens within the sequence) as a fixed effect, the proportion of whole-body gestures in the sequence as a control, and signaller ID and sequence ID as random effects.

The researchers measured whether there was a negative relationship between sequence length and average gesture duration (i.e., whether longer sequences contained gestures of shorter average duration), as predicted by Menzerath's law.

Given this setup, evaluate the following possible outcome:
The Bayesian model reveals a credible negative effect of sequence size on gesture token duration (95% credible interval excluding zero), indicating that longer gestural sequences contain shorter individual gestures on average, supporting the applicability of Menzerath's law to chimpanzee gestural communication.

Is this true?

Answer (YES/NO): YES